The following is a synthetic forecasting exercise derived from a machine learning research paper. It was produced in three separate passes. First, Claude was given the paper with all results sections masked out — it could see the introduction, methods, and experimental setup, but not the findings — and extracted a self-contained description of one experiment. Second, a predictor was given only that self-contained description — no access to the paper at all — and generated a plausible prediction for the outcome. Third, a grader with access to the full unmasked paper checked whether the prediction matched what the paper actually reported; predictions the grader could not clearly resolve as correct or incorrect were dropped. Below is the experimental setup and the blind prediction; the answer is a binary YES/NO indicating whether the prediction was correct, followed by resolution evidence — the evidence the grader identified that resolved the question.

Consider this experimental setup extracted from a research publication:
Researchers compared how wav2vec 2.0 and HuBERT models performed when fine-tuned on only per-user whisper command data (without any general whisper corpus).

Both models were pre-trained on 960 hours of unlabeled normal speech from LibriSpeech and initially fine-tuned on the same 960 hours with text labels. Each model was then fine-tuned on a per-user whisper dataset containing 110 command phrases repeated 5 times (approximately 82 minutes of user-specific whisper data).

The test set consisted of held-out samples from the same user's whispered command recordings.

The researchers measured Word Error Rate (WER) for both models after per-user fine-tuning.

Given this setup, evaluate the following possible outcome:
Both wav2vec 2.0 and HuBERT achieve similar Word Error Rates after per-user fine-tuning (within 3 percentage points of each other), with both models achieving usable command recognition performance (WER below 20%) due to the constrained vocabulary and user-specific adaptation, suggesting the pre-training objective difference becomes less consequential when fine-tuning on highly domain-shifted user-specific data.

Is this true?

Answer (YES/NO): YES